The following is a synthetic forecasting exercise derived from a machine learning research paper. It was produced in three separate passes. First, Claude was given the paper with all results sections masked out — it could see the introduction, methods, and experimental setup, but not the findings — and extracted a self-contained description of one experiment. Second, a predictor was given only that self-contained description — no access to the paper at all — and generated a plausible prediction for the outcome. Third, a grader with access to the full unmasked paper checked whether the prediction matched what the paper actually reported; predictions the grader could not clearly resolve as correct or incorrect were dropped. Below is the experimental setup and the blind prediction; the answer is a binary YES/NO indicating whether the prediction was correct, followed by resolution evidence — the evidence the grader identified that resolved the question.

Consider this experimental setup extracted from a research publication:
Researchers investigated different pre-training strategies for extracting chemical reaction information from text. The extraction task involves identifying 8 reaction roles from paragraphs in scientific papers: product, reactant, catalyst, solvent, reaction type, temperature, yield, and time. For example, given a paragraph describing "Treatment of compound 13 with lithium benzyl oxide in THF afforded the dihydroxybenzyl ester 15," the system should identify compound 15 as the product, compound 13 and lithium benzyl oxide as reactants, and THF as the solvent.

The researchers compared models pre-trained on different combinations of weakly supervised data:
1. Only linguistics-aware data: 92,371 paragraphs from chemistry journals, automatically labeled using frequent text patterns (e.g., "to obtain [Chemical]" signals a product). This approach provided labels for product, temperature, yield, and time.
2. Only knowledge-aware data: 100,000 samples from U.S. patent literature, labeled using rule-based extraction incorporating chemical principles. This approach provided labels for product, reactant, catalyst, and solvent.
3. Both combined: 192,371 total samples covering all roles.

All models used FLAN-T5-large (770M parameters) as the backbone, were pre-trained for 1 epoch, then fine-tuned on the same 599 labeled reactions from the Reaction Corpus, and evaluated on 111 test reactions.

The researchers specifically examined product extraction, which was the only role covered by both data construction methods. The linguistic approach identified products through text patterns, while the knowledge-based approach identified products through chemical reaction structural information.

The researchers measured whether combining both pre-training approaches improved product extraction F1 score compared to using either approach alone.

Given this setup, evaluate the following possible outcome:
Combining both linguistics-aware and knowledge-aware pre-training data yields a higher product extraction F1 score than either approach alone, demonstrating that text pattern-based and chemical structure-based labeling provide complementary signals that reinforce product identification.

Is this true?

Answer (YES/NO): YES